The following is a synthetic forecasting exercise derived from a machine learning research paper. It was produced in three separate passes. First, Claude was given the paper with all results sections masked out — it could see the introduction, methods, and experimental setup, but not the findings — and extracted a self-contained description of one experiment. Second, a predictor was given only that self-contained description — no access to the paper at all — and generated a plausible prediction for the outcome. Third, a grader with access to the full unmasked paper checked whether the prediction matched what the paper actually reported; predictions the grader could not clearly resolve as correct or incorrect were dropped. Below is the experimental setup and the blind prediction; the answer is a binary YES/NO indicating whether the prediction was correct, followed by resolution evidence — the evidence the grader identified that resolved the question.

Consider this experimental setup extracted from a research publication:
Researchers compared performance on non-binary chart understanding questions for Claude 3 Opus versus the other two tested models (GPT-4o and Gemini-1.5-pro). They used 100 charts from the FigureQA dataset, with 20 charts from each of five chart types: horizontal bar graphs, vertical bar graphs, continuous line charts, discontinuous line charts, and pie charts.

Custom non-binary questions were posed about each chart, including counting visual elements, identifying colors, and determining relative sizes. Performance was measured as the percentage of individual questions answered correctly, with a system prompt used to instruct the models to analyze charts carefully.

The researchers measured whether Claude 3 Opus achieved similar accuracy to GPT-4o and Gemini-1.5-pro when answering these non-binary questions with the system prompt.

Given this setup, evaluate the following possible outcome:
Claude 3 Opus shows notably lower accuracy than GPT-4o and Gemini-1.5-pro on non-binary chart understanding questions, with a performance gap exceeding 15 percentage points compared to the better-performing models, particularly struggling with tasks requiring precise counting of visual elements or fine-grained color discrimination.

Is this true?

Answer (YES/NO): YES